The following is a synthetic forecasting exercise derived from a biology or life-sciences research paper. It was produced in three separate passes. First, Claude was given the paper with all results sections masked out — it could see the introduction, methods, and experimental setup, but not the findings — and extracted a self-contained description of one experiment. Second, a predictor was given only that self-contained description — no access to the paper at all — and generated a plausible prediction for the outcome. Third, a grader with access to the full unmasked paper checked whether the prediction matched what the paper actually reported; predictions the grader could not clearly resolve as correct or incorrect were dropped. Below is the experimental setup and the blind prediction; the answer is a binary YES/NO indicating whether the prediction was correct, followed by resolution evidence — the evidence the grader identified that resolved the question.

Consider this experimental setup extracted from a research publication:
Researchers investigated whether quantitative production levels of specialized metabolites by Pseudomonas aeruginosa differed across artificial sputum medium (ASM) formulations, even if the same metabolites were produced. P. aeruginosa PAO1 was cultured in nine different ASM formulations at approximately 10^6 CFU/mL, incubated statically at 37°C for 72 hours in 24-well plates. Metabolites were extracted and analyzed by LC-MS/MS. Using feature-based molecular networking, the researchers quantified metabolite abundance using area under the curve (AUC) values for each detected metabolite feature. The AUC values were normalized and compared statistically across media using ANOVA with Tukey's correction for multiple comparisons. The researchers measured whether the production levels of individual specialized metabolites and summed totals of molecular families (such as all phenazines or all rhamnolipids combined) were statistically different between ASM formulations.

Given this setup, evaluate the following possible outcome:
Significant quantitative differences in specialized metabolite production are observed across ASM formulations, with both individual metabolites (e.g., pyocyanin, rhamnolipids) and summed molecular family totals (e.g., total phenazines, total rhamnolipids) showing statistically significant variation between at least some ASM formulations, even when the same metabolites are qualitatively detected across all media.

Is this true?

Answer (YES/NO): YES